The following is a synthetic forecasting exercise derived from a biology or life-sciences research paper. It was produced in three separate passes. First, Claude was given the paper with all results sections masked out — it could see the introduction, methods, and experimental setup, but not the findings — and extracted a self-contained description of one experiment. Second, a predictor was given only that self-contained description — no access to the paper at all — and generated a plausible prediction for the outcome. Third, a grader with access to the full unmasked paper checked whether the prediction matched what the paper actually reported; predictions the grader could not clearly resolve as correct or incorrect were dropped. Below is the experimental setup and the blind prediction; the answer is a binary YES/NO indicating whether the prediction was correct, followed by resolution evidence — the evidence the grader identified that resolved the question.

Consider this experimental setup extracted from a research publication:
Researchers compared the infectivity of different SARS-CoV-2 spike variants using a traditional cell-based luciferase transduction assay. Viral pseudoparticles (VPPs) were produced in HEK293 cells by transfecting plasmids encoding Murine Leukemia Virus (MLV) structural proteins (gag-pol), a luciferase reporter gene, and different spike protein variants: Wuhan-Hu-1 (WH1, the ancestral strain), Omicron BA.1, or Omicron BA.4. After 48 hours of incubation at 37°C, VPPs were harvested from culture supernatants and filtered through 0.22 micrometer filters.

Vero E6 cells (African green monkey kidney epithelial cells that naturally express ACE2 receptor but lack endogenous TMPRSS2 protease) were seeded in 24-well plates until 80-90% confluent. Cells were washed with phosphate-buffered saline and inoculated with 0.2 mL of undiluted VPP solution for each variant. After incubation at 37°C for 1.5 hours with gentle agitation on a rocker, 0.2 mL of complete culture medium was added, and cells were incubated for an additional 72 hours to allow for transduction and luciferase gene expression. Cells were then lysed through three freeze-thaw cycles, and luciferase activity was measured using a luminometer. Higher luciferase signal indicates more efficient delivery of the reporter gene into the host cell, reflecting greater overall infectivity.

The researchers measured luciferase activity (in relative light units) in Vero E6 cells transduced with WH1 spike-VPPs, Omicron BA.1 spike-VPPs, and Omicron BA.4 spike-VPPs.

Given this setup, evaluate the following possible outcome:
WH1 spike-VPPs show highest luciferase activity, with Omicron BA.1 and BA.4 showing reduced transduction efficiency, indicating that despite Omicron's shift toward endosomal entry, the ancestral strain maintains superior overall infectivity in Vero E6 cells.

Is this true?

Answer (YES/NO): YES